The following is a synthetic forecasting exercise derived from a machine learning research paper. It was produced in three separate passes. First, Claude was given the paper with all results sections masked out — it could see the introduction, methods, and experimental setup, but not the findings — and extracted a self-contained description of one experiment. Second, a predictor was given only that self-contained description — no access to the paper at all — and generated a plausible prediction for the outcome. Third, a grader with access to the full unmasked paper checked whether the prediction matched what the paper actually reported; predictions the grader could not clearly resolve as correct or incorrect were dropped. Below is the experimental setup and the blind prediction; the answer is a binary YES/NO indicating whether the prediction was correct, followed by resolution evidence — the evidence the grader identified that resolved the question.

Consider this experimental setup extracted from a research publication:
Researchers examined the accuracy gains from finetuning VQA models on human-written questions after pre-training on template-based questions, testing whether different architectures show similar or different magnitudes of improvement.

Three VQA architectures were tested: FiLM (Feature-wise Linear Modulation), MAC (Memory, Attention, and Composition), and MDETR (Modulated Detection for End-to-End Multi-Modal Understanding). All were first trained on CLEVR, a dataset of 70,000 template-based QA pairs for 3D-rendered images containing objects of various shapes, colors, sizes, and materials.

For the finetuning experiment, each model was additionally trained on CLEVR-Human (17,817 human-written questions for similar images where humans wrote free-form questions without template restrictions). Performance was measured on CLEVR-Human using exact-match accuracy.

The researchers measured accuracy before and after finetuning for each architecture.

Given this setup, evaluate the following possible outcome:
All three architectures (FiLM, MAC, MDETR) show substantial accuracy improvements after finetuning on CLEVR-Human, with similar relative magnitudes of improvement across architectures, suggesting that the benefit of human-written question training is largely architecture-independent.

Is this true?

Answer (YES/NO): NO